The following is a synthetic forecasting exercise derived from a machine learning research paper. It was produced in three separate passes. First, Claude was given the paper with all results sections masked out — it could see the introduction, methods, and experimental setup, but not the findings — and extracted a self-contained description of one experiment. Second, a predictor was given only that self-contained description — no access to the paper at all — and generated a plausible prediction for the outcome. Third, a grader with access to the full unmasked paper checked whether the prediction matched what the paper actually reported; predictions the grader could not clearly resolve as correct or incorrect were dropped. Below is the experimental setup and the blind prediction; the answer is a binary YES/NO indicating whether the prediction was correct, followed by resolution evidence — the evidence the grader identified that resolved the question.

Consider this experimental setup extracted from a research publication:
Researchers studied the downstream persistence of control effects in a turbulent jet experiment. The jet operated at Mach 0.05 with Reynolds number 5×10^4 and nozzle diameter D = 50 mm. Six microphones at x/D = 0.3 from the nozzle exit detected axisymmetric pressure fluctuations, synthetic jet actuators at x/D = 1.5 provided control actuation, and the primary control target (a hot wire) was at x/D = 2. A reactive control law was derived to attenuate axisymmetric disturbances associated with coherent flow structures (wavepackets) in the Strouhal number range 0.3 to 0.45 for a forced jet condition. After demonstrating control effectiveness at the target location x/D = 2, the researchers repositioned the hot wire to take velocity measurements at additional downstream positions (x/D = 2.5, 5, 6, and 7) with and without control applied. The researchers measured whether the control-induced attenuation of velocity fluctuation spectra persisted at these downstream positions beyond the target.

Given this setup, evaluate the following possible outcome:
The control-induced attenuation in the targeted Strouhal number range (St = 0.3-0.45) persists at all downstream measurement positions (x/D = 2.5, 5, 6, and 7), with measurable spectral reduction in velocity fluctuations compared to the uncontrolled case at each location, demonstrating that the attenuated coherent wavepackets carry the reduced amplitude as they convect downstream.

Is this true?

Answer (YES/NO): YES